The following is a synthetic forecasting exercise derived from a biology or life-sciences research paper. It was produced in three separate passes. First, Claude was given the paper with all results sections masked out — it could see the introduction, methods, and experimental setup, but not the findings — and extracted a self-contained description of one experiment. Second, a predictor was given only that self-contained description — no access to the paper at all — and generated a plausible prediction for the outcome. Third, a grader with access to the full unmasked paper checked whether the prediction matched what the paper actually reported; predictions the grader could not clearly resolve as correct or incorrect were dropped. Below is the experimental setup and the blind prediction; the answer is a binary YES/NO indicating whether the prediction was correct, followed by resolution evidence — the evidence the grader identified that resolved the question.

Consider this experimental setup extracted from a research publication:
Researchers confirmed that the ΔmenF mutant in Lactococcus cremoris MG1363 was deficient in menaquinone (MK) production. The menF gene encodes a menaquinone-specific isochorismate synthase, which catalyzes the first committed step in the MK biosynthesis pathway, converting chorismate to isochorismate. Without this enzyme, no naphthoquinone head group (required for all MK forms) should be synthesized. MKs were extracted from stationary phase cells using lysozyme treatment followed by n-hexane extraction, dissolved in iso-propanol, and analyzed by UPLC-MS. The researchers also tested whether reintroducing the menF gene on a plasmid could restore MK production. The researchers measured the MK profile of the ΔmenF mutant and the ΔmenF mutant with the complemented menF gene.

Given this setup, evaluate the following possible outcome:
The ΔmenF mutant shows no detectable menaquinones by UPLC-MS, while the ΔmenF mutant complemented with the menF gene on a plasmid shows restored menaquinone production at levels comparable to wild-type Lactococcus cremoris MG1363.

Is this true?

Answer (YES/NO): NO